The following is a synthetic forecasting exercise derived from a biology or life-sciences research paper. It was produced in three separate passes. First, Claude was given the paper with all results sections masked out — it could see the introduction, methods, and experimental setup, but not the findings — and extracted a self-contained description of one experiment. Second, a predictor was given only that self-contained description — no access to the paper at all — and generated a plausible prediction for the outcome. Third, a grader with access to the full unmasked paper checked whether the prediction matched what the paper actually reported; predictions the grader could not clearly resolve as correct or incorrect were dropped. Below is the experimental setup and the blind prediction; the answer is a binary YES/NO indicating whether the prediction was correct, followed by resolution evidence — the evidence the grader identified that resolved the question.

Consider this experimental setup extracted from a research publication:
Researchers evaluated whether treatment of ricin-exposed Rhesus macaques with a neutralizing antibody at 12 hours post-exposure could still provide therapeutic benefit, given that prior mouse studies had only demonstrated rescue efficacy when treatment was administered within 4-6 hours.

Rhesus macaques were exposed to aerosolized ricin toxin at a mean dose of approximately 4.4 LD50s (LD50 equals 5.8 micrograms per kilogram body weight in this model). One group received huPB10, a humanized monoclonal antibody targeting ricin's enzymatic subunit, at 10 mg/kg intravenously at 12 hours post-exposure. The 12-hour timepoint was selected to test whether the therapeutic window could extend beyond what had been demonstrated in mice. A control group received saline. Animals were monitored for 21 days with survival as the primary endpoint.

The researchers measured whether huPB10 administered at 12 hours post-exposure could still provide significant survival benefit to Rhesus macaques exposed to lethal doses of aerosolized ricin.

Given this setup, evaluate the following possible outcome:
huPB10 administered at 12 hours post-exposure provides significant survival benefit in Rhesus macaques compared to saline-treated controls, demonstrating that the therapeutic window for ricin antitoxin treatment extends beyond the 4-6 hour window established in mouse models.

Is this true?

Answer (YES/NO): NO